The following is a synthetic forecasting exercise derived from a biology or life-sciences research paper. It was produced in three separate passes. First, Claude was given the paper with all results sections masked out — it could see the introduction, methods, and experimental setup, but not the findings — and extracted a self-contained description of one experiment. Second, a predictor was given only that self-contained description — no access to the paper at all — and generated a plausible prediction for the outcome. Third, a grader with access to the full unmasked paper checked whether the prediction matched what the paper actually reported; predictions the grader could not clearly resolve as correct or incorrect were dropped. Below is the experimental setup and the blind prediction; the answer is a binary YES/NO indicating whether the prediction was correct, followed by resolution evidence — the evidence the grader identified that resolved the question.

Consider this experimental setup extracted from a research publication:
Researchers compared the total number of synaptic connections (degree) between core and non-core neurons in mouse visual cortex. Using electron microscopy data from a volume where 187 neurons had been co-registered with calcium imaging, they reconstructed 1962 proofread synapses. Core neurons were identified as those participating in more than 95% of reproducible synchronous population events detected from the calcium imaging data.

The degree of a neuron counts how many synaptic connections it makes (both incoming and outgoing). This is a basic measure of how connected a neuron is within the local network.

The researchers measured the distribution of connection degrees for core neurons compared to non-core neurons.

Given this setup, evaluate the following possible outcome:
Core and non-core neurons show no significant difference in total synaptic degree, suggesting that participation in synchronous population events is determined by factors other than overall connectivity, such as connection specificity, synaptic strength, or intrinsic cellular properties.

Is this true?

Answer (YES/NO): NO